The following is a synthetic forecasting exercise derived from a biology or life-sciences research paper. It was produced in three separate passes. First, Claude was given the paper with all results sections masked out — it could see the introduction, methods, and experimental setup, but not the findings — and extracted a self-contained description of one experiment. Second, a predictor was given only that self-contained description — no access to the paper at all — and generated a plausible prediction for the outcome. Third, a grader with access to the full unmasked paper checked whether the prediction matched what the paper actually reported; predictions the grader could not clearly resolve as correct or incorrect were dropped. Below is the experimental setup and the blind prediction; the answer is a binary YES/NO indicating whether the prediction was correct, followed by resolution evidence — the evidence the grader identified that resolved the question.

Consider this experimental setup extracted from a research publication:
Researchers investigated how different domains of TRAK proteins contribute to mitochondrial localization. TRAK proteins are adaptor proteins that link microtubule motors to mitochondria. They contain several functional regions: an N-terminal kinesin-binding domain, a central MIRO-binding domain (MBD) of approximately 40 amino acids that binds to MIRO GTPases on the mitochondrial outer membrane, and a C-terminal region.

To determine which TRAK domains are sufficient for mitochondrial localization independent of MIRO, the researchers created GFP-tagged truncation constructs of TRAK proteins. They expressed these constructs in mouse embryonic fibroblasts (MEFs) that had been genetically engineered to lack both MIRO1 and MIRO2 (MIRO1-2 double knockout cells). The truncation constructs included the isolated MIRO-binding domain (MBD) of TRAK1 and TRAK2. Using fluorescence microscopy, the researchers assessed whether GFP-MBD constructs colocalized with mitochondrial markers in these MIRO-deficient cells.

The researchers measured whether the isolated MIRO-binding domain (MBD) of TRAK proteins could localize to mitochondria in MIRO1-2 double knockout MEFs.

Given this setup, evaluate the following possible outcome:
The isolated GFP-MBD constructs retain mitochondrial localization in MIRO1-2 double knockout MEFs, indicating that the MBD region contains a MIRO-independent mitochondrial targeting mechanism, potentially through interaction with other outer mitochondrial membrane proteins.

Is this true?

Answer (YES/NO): NO